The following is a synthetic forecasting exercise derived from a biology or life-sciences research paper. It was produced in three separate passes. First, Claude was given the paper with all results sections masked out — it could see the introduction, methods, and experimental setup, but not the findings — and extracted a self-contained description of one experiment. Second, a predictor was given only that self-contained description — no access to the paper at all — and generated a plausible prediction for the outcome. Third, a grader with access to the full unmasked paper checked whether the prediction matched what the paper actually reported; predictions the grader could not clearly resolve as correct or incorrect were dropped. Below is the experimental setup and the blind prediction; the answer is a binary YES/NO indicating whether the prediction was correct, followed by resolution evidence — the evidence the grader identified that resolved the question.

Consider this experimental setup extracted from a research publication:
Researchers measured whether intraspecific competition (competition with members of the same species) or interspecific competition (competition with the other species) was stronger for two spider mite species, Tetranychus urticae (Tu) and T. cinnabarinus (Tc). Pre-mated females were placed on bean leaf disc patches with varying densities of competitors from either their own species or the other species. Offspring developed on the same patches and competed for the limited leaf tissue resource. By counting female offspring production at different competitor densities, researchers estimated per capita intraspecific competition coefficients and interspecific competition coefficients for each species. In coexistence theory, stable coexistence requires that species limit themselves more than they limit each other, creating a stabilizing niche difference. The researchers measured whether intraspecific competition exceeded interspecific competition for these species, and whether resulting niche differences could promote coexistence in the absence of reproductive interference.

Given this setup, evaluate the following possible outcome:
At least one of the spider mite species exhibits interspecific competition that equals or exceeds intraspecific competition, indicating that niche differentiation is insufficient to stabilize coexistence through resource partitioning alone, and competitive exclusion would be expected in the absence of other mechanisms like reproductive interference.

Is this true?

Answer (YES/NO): YES